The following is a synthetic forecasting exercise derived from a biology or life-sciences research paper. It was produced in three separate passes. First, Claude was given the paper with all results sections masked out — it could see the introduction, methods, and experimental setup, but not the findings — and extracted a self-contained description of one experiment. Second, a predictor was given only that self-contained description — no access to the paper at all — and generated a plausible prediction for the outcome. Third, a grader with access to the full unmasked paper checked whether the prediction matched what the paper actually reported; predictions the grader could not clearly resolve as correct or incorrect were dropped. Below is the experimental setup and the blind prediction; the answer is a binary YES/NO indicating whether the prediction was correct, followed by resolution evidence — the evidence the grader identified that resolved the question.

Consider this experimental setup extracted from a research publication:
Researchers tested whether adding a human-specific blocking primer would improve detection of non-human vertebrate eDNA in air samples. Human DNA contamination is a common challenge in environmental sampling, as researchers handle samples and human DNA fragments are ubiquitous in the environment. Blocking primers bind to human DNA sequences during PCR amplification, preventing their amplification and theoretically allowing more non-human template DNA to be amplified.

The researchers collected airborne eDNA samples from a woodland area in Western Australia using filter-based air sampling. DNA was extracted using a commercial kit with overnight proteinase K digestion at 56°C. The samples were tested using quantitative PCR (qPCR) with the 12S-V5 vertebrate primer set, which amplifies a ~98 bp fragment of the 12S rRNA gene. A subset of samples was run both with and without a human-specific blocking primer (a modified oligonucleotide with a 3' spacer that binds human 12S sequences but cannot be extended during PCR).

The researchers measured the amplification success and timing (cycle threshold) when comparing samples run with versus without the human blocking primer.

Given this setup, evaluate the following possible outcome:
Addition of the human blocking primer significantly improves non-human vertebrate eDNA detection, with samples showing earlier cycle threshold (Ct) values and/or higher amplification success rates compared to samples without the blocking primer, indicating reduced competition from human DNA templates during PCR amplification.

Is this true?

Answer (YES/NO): NO